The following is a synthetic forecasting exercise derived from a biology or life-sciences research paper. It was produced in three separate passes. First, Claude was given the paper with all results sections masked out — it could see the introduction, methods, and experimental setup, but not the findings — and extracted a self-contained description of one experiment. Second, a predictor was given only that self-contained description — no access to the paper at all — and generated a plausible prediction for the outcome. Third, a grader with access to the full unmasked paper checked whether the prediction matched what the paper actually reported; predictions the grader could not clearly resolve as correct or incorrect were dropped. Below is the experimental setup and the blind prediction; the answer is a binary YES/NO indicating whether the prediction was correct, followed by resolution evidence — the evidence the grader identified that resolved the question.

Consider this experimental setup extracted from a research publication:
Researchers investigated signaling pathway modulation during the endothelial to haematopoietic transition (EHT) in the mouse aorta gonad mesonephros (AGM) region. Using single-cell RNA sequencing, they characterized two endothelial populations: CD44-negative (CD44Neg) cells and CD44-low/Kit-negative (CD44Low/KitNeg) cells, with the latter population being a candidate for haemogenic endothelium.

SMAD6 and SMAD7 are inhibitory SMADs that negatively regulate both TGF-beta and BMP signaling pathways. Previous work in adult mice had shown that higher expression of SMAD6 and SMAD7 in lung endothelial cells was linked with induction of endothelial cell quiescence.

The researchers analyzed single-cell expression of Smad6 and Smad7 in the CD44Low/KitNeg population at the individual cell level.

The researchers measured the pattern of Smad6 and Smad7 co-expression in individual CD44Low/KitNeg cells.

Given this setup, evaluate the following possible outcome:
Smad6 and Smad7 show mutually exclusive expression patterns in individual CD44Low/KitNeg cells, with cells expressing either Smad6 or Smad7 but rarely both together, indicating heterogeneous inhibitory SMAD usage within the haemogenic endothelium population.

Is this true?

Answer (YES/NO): NO